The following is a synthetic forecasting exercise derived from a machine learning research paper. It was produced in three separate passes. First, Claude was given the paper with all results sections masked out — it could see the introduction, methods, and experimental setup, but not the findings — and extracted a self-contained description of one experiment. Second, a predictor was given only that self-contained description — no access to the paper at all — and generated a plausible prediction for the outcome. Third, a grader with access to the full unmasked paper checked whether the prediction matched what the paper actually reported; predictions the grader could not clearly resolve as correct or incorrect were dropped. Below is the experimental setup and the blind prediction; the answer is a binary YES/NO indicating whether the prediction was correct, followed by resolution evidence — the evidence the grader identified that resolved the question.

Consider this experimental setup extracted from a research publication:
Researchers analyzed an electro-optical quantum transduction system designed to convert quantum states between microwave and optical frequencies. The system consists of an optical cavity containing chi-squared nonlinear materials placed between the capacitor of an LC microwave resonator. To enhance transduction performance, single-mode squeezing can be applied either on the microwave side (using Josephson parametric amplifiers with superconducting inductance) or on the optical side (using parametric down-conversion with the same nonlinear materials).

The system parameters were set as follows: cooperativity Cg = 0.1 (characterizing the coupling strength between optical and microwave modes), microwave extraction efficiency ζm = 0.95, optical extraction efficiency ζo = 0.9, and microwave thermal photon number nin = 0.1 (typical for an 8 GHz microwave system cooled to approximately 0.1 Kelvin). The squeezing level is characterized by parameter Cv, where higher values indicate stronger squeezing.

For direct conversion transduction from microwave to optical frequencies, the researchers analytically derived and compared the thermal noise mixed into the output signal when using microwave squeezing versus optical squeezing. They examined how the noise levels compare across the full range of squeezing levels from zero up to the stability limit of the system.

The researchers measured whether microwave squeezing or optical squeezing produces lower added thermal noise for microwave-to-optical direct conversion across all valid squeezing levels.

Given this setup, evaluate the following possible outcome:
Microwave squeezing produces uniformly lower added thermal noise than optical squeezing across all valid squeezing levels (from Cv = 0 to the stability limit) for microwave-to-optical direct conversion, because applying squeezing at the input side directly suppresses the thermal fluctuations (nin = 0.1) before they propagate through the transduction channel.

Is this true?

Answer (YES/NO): NO